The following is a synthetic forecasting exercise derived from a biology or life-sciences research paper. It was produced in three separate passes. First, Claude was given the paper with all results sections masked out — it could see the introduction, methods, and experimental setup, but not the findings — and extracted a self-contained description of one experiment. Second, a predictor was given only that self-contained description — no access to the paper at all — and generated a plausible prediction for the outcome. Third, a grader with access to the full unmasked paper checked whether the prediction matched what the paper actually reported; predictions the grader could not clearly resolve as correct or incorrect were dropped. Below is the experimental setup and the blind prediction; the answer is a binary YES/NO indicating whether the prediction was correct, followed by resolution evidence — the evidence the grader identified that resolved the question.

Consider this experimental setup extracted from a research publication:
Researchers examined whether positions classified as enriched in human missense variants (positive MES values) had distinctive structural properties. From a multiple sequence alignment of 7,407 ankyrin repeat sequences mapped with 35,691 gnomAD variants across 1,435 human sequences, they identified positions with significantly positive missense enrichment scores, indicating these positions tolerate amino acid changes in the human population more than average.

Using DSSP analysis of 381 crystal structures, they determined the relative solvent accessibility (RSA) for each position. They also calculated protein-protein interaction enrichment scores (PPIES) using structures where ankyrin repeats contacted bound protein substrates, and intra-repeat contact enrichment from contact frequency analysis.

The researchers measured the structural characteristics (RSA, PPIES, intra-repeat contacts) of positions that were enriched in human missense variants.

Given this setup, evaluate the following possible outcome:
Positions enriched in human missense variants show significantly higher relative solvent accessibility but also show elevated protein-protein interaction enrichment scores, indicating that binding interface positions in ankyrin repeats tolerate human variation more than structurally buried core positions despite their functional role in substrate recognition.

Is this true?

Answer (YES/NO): NO